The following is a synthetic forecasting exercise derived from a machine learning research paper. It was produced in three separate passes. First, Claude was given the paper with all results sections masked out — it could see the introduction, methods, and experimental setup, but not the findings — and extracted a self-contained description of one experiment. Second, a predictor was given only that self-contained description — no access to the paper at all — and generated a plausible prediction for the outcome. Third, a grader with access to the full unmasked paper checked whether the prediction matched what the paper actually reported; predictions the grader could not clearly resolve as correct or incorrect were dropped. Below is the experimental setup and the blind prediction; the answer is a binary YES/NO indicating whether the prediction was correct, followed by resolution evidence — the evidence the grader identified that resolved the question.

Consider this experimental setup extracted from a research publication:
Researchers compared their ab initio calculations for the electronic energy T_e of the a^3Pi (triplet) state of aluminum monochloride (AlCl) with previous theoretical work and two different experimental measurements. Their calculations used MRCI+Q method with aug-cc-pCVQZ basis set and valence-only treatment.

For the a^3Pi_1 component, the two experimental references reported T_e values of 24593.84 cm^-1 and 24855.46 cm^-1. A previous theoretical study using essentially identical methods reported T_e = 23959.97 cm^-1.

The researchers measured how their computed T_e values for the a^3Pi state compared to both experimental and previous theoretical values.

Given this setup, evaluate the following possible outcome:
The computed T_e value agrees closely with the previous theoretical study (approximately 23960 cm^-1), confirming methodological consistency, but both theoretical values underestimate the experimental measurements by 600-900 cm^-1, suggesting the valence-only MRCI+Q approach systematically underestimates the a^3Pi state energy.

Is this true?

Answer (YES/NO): NO